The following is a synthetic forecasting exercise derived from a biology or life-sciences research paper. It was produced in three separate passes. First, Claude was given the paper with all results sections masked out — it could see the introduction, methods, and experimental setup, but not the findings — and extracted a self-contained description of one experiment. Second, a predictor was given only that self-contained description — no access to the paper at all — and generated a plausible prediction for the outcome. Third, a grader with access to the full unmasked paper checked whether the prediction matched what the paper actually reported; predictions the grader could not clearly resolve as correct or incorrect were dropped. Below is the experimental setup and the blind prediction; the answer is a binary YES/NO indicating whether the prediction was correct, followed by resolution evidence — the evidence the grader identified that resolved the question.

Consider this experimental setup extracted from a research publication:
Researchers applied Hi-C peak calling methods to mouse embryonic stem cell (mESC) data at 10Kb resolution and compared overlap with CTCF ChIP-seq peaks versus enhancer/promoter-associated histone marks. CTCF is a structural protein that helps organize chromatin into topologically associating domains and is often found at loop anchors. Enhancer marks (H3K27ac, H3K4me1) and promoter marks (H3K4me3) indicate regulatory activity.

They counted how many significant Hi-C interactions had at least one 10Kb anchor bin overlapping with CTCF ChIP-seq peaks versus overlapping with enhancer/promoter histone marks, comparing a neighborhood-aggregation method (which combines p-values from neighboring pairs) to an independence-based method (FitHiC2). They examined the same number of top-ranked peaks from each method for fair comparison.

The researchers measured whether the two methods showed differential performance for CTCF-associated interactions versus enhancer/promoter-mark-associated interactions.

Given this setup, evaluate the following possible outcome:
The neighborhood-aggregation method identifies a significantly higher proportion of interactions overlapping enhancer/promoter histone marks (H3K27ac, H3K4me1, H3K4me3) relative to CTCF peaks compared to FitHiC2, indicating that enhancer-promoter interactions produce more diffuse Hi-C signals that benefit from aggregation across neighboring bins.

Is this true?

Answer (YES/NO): YES